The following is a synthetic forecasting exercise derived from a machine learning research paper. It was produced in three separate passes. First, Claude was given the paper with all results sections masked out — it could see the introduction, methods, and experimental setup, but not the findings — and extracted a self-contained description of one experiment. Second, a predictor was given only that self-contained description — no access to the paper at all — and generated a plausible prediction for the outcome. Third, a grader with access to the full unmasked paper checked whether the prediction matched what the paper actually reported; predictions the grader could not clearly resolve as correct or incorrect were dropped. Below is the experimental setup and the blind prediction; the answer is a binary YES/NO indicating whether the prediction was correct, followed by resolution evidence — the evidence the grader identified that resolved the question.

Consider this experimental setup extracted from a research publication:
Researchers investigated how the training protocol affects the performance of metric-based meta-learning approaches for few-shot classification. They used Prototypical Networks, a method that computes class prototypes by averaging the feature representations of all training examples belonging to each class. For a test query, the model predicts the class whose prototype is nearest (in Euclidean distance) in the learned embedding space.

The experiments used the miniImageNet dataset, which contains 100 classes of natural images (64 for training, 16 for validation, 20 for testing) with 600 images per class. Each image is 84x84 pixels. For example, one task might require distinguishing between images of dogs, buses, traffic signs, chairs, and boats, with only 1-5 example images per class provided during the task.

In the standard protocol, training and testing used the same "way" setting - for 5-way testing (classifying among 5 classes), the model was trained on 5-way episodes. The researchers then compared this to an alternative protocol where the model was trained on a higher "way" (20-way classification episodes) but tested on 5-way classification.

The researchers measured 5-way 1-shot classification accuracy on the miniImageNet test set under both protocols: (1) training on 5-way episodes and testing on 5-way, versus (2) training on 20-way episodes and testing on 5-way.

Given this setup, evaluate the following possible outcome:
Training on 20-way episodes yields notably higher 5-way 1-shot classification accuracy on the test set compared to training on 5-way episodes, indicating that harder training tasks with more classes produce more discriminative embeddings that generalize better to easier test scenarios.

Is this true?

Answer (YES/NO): YES